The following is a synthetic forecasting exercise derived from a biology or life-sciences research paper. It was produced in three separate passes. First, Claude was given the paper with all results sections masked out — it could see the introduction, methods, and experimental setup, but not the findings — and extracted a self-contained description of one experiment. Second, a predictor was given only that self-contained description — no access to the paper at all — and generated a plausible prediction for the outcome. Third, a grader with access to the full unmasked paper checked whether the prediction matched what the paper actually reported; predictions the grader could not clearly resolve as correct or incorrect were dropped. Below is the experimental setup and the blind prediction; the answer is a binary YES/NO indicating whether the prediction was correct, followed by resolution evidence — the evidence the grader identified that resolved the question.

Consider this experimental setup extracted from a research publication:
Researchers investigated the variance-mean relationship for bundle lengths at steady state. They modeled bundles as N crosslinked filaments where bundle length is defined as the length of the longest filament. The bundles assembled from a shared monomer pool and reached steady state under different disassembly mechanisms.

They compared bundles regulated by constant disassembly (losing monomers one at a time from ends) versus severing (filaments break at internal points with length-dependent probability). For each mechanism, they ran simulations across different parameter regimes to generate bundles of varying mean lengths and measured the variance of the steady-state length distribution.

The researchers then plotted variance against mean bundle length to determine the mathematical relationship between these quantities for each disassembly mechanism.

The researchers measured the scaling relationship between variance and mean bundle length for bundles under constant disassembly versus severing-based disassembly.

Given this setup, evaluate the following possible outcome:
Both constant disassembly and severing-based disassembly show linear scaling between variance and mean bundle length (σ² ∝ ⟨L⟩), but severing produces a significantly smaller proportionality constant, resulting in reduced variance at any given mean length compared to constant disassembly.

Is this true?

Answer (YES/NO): NO